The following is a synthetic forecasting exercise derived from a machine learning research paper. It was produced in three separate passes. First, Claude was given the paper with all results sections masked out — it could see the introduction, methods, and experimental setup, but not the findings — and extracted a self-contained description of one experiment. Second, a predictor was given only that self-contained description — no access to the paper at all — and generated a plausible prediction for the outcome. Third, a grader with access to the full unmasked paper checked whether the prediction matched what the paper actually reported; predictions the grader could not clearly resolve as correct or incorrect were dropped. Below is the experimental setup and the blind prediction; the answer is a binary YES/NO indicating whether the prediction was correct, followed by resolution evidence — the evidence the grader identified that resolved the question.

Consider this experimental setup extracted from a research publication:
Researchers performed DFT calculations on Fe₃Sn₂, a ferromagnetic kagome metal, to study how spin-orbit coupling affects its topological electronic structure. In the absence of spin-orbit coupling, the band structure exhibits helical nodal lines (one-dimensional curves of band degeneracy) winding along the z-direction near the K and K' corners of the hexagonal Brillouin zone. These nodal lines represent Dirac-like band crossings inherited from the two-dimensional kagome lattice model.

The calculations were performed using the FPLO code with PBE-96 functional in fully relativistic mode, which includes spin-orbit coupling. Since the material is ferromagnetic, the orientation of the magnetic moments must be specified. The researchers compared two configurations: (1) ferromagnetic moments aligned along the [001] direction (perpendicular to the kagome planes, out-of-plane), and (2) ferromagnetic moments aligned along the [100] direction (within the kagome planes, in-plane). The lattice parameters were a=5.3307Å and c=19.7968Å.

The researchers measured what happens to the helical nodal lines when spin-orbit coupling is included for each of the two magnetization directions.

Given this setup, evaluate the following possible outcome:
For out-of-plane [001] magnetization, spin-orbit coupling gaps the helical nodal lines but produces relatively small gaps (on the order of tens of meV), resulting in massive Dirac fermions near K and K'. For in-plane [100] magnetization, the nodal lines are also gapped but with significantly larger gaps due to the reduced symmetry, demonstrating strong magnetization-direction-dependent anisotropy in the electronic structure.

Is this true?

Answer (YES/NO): NO